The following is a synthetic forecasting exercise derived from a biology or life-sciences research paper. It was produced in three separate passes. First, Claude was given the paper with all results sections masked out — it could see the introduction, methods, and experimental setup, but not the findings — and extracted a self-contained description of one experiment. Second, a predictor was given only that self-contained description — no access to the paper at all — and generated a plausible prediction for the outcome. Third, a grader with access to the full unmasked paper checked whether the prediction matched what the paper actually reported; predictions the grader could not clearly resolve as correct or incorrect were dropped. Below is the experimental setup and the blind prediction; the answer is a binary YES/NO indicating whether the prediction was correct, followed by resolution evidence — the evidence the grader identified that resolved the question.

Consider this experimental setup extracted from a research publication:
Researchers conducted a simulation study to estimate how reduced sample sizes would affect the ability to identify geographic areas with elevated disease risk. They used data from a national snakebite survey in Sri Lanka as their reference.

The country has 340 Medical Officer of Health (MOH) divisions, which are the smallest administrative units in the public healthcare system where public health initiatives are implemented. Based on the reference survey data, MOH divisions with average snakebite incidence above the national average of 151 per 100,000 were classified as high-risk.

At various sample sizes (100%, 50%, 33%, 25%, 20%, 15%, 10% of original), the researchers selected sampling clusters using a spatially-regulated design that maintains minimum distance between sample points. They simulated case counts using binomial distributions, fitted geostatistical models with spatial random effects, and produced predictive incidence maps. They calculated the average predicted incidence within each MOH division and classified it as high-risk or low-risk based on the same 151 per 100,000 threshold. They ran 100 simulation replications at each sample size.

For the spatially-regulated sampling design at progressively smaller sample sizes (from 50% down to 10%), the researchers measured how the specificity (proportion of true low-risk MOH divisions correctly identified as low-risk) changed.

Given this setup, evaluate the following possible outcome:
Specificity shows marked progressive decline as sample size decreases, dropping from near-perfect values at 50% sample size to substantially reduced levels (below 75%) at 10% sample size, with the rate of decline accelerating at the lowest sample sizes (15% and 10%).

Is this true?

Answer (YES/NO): NO